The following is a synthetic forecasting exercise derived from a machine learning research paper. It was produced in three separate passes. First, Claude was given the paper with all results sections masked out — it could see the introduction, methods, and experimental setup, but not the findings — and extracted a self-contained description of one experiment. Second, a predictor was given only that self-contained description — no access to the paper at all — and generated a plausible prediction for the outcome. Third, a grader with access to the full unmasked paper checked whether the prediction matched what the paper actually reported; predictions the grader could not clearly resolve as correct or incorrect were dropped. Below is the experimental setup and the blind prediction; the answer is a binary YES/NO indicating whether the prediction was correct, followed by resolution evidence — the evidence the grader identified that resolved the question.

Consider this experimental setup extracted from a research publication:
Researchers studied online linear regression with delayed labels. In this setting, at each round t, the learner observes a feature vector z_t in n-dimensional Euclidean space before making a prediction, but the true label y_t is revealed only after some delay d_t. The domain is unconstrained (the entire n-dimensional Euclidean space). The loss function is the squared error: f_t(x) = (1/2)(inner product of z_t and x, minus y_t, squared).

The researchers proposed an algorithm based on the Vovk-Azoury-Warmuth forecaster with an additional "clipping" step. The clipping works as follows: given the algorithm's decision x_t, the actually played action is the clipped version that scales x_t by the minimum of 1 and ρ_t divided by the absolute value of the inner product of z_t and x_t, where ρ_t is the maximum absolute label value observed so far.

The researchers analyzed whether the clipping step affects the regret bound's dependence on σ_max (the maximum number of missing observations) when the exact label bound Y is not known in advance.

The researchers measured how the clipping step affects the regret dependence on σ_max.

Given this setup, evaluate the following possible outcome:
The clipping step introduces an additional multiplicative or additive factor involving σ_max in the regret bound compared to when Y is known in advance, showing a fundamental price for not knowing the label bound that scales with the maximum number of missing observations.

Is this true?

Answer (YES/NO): YES